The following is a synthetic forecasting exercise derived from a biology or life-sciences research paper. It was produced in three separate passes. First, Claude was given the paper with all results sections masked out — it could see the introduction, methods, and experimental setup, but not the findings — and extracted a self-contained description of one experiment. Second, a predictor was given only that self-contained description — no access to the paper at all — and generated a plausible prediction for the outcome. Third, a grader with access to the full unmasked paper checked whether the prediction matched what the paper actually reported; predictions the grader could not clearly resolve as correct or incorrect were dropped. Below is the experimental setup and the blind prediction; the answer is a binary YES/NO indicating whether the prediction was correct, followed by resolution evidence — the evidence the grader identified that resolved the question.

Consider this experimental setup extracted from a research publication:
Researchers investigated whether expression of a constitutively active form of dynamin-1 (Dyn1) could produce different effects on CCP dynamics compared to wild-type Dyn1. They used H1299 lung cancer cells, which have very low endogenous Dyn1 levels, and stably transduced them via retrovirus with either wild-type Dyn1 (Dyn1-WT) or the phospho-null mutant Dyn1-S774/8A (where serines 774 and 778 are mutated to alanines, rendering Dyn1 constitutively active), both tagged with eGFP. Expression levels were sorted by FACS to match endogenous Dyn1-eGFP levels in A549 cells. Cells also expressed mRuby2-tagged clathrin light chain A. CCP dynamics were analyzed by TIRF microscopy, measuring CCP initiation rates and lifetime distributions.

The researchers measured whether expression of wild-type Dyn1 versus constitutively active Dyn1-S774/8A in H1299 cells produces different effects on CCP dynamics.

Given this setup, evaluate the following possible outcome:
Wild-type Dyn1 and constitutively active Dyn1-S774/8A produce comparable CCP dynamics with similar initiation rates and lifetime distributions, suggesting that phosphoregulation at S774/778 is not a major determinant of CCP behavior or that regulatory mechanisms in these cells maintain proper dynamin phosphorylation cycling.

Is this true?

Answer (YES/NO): NO